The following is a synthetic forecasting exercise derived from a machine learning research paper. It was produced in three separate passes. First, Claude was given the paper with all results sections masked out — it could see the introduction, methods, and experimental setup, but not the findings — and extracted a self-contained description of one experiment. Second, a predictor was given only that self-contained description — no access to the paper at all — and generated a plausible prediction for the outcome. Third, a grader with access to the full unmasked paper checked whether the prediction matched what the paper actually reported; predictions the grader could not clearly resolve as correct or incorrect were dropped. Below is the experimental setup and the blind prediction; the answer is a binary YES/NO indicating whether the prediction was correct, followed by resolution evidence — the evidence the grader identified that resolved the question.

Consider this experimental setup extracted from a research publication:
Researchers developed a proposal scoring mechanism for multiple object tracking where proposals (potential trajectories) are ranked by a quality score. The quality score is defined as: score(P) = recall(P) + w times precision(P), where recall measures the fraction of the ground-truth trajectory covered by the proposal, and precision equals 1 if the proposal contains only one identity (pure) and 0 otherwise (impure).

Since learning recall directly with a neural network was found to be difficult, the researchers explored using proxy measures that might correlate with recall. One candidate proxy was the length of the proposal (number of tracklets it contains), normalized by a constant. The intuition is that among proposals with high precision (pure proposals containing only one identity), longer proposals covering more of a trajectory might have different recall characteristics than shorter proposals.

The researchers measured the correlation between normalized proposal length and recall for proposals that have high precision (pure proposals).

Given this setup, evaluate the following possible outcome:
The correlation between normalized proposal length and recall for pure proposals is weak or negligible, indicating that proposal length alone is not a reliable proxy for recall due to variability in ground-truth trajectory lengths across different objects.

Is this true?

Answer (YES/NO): NO